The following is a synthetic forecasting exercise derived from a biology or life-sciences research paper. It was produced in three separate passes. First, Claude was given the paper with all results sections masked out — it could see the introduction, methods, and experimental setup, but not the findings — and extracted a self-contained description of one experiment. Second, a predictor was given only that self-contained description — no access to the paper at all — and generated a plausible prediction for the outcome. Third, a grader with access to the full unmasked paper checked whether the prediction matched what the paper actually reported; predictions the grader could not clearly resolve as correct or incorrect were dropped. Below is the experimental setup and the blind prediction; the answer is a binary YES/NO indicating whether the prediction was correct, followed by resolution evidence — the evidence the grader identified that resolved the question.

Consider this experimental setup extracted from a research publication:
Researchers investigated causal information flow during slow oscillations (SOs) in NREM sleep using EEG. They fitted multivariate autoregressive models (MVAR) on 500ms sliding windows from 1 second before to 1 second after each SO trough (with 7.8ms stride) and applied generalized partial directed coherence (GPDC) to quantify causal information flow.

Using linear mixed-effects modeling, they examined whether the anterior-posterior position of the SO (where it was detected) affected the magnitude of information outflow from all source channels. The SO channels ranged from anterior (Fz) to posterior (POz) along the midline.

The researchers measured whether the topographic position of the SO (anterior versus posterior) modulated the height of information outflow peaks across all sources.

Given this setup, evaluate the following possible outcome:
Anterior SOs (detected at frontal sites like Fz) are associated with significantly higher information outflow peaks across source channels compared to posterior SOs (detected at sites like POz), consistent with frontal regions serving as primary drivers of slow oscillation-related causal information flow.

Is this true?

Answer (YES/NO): NO